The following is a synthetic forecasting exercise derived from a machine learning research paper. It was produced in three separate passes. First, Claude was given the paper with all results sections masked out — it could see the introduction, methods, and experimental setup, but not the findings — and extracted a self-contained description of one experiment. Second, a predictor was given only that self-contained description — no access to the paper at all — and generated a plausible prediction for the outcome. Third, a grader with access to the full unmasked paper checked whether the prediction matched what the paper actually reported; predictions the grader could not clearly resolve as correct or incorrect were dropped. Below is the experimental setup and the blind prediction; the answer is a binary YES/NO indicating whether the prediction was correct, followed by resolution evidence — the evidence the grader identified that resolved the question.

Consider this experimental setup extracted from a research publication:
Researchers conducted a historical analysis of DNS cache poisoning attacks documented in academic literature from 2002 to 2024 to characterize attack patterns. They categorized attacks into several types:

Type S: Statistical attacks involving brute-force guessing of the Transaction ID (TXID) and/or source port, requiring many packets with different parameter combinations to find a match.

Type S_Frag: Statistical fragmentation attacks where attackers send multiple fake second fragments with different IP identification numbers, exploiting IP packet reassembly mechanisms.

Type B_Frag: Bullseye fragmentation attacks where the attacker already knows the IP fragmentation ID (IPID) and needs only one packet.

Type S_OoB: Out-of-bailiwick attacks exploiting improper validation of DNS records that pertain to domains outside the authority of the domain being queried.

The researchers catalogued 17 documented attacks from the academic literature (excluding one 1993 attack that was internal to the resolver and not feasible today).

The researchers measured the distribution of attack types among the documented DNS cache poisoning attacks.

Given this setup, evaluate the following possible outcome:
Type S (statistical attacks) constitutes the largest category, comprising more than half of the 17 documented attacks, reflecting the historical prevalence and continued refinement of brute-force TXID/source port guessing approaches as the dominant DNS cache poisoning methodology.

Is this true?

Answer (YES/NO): YES